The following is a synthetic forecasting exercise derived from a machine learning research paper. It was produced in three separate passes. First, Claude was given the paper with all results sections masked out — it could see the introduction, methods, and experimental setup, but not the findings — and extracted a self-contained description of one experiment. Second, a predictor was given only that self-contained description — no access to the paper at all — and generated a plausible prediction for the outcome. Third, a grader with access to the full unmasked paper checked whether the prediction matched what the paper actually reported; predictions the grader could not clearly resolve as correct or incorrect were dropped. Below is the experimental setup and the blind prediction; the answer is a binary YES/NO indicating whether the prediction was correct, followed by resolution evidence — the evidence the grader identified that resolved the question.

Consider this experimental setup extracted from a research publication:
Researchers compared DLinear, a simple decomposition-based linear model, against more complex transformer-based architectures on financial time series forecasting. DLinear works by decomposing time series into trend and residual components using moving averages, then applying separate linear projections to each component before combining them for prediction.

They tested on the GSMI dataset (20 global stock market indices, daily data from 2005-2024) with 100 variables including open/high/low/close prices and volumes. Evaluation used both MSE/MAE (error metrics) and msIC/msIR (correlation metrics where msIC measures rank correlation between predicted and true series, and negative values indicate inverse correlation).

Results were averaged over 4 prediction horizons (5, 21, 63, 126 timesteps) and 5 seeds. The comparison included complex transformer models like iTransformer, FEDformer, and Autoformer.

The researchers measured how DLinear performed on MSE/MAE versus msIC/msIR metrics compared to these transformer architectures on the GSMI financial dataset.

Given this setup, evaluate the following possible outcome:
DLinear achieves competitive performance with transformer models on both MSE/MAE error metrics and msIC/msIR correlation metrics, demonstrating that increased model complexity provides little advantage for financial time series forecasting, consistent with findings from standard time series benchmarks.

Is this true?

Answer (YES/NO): NO